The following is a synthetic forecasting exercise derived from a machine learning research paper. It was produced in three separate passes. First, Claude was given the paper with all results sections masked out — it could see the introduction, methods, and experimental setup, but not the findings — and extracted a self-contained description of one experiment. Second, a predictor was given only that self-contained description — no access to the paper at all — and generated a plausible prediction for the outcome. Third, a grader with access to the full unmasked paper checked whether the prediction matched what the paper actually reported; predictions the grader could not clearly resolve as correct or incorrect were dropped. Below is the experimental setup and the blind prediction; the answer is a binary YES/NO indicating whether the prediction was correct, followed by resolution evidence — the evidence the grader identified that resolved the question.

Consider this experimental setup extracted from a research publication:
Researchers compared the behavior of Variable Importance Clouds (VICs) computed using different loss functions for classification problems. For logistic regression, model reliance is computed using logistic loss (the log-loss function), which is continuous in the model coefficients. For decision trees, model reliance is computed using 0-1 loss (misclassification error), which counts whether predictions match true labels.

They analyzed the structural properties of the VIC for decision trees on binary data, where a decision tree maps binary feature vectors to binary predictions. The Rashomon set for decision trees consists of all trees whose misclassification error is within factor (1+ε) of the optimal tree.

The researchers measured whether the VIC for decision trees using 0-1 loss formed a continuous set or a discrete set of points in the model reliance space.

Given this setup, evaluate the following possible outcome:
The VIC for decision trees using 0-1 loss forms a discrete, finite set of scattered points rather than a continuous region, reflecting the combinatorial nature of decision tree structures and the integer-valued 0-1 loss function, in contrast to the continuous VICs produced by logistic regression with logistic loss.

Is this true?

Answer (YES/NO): YES